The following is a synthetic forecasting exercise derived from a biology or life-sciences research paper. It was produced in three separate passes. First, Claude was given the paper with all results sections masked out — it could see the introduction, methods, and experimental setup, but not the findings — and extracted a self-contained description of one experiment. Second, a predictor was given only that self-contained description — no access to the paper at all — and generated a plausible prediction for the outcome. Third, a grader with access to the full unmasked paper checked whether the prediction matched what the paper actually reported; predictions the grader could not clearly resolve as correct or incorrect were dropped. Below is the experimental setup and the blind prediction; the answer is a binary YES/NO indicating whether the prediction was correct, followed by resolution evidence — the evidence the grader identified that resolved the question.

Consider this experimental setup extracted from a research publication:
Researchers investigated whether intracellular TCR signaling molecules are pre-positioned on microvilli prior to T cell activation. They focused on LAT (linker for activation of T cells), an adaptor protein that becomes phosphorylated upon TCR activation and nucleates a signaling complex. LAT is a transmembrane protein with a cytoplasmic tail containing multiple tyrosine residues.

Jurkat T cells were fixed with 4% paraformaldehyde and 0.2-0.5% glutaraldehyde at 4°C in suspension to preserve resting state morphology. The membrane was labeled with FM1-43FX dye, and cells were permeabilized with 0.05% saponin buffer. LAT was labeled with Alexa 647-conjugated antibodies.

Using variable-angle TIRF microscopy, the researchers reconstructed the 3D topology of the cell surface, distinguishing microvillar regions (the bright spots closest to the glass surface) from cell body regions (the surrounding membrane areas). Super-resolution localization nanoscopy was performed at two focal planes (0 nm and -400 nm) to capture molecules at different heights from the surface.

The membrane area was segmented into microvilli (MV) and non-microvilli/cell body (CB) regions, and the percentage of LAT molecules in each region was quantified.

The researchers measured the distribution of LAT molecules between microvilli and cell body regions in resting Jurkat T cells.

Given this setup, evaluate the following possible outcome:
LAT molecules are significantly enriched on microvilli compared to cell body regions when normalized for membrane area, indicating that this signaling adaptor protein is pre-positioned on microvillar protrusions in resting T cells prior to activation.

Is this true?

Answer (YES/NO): YES